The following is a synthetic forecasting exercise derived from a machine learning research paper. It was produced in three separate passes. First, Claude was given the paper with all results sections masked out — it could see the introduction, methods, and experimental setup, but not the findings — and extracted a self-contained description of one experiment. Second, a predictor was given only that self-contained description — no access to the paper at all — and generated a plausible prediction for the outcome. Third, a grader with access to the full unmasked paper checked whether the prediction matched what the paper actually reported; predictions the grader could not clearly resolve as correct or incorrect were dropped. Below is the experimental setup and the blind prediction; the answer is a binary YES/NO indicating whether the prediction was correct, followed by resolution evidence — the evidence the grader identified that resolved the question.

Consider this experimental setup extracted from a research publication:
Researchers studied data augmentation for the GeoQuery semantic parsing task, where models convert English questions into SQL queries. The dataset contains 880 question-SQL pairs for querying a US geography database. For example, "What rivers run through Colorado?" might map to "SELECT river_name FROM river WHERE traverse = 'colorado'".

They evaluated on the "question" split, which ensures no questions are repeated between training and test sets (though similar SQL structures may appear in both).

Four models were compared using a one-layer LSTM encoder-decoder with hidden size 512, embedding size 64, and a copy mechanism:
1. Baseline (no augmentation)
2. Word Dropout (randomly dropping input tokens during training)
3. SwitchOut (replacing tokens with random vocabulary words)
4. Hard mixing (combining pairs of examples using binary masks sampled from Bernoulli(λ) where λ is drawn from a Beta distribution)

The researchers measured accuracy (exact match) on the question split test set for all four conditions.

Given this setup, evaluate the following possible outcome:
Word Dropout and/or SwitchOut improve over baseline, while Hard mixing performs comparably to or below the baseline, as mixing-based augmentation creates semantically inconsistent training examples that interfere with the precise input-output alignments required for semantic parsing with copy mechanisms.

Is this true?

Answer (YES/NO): NO